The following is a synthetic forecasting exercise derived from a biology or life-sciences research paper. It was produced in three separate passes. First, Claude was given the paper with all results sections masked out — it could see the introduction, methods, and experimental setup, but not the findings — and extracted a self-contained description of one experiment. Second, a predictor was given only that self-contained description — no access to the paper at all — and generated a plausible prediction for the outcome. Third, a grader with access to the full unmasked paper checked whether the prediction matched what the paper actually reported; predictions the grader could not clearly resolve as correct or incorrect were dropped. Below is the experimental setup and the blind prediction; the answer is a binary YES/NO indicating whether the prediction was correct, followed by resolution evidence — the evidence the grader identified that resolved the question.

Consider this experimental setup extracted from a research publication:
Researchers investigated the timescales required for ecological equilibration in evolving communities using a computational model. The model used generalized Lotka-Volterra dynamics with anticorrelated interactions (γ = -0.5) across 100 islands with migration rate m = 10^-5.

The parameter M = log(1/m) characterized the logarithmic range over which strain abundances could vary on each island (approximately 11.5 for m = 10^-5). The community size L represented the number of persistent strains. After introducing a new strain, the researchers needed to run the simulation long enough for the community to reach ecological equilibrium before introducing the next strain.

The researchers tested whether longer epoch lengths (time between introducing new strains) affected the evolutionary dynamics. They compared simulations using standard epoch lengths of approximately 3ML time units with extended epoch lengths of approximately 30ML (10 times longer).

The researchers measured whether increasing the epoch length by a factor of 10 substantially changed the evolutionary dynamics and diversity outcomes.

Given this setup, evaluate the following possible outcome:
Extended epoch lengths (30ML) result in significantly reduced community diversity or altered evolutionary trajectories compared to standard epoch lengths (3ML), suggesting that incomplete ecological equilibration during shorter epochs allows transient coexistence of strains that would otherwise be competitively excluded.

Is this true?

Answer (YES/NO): NO